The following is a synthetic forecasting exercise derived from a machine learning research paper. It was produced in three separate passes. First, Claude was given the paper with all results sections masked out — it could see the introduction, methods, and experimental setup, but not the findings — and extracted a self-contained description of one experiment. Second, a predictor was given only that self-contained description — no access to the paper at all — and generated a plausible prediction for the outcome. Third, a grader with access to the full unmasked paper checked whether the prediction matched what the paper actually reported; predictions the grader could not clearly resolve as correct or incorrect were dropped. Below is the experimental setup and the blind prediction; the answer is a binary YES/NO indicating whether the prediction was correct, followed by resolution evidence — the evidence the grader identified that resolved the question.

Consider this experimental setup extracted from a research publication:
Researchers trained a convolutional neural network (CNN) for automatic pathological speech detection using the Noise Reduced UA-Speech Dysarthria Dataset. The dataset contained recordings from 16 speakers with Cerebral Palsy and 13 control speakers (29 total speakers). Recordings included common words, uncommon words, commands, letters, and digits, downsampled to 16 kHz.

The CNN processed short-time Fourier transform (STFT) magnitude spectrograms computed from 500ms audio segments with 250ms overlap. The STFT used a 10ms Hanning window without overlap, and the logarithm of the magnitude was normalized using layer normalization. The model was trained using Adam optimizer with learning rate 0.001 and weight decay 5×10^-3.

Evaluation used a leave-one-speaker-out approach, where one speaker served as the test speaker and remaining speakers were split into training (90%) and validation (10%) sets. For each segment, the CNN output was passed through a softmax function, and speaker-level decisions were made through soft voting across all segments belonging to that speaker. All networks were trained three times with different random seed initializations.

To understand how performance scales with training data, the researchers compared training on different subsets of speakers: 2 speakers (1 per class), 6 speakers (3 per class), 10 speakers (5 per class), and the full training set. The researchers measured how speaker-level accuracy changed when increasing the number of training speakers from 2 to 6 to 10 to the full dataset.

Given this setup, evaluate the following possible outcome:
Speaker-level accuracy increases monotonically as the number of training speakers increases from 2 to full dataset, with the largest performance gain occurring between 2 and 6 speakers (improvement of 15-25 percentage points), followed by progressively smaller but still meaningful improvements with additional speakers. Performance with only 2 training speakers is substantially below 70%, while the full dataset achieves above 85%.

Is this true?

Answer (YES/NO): NO